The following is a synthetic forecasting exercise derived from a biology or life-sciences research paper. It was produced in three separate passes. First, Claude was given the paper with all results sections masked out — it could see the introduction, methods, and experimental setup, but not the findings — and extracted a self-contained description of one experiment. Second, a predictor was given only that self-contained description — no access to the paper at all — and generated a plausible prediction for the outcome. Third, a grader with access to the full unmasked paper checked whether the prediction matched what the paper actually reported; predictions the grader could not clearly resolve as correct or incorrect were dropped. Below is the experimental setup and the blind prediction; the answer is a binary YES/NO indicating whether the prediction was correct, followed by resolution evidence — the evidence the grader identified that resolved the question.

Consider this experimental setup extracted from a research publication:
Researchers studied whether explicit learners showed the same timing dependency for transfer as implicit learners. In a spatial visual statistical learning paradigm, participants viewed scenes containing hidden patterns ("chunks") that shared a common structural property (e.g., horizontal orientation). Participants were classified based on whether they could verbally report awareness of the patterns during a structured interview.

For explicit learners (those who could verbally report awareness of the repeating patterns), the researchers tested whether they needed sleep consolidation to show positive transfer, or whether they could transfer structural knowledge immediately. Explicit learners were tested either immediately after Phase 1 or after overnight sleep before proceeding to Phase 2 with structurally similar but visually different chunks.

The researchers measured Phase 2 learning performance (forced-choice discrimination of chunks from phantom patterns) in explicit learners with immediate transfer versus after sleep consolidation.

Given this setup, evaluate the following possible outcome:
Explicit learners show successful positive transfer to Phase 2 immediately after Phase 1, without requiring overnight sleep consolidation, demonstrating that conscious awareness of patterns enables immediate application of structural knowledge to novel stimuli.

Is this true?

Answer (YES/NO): YES